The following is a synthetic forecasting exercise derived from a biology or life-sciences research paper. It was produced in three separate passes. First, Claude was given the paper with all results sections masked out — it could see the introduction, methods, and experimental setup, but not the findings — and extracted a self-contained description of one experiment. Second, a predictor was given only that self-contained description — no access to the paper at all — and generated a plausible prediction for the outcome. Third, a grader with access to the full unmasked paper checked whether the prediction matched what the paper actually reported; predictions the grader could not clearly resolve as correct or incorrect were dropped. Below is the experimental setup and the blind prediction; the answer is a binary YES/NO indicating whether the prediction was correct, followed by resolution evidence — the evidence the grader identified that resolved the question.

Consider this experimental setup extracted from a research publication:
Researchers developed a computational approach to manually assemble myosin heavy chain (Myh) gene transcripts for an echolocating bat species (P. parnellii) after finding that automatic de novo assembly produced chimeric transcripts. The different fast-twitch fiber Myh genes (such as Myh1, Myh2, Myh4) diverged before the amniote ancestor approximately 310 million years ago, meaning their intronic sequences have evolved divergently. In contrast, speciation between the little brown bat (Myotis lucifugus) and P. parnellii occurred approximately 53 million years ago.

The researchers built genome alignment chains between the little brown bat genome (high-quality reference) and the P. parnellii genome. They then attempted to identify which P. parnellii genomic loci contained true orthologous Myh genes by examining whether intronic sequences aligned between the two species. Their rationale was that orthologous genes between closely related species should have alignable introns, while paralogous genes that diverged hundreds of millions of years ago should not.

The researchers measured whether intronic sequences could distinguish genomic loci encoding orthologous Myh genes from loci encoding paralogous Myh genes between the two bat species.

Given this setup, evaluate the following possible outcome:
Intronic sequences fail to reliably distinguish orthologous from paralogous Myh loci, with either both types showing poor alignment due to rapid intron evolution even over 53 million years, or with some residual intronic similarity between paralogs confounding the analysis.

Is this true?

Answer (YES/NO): NO